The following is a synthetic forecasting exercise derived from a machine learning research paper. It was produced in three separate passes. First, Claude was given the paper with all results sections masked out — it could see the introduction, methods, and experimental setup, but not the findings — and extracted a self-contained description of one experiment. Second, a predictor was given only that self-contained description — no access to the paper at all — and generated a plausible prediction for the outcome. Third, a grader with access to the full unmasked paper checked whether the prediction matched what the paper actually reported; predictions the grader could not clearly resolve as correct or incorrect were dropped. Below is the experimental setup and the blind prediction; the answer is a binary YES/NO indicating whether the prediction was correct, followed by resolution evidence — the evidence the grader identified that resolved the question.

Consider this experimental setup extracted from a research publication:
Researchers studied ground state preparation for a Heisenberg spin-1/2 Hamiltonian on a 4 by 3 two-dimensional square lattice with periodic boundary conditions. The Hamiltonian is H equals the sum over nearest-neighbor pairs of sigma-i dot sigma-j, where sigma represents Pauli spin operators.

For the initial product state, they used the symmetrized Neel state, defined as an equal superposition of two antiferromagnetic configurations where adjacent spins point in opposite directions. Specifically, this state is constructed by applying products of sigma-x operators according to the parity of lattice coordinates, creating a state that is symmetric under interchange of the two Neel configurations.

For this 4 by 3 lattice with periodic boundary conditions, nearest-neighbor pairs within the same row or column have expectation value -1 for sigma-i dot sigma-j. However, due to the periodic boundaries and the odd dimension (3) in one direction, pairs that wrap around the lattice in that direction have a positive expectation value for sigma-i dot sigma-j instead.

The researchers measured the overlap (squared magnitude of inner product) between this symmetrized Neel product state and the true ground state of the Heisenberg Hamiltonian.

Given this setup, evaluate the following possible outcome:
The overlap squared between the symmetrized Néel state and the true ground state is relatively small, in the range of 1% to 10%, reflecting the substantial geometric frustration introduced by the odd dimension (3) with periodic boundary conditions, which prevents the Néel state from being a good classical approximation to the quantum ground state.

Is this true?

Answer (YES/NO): YES